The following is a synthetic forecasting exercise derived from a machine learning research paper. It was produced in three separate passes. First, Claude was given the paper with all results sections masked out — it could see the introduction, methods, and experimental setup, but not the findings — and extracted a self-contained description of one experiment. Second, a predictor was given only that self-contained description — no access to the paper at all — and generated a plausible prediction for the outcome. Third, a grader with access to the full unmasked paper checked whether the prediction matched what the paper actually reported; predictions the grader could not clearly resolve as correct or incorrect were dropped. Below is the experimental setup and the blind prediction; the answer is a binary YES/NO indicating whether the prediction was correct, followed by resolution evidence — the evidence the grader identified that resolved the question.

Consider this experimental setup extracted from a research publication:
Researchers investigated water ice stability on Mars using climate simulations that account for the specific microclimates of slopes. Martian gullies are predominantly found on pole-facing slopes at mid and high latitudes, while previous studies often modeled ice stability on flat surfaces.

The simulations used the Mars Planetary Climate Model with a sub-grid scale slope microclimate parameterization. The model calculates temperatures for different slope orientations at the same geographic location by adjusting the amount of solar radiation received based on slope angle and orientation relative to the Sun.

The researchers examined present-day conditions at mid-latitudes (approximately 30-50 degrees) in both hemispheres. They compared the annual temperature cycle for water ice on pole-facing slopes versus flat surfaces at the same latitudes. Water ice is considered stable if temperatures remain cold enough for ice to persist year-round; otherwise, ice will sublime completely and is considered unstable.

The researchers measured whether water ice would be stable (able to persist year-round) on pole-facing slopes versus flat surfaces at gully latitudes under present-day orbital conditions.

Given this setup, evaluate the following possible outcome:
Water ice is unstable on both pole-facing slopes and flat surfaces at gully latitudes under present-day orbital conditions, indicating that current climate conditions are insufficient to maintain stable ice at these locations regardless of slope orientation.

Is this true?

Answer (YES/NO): NO